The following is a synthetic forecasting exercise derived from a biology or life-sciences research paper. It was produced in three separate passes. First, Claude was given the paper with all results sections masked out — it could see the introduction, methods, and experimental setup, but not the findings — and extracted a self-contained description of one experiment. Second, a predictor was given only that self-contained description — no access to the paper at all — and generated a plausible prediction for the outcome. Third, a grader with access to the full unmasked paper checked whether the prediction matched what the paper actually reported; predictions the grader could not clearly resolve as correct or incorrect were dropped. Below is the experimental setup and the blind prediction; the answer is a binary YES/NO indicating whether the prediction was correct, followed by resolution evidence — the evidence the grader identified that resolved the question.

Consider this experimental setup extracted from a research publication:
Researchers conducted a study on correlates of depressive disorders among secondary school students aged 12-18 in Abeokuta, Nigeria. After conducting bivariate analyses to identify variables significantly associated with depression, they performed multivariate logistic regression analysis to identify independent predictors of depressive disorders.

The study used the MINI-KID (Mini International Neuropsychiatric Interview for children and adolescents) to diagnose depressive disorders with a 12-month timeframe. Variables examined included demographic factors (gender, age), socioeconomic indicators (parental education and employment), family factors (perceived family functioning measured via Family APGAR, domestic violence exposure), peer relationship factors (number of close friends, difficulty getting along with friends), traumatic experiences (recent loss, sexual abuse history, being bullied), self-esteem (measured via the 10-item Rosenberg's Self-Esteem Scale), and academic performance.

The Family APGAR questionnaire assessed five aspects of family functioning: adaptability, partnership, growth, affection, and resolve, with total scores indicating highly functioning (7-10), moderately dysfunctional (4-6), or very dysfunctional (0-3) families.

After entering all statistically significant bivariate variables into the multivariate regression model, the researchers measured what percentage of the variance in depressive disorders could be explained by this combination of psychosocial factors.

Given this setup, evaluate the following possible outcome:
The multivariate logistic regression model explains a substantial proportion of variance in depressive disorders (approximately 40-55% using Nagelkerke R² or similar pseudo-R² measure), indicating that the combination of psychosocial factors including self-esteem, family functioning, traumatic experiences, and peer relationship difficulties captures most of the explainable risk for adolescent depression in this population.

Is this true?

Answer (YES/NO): YES